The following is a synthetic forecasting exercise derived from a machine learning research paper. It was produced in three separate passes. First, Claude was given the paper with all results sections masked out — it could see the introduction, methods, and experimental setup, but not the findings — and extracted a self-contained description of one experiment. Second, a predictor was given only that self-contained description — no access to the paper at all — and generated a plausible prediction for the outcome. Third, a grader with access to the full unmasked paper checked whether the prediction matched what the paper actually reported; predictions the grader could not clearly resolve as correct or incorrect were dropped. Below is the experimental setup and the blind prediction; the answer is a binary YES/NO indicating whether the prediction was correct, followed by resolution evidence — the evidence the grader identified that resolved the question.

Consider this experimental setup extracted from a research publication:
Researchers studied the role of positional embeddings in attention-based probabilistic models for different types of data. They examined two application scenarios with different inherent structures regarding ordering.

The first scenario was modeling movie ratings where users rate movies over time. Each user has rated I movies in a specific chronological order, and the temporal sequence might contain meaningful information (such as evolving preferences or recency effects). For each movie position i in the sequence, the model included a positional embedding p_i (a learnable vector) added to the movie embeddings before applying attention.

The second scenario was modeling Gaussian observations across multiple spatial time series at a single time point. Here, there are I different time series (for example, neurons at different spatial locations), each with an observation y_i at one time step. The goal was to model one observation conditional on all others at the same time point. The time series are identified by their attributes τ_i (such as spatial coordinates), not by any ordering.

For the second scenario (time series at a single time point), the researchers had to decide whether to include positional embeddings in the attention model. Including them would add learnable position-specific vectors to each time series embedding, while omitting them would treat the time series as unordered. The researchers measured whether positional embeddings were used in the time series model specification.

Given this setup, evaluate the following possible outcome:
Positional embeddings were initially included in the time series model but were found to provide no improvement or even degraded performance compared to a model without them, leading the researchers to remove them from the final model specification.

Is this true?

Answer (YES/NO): NO